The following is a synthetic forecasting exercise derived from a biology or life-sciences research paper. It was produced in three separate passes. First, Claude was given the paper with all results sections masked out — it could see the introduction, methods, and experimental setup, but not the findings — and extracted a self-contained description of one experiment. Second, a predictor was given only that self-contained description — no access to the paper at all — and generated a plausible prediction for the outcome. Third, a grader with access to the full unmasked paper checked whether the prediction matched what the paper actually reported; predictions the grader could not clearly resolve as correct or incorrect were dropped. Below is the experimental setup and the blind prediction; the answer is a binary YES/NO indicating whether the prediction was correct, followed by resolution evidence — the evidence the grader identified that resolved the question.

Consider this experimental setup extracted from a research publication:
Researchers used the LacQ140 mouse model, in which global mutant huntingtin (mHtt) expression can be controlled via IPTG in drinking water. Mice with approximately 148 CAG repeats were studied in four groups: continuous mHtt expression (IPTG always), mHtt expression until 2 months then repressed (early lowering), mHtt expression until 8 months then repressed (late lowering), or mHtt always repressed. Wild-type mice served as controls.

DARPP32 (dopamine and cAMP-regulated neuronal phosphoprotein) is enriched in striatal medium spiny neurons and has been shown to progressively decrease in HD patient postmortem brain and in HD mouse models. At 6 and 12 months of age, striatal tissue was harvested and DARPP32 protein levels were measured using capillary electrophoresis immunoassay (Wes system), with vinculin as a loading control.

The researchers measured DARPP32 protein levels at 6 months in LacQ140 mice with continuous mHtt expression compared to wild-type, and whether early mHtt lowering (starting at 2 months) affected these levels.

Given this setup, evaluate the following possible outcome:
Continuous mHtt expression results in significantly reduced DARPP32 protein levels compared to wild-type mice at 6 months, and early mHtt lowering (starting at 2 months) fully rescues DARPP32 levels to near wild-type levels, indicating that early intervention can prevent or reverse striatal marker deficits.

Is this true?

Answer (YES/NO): NO